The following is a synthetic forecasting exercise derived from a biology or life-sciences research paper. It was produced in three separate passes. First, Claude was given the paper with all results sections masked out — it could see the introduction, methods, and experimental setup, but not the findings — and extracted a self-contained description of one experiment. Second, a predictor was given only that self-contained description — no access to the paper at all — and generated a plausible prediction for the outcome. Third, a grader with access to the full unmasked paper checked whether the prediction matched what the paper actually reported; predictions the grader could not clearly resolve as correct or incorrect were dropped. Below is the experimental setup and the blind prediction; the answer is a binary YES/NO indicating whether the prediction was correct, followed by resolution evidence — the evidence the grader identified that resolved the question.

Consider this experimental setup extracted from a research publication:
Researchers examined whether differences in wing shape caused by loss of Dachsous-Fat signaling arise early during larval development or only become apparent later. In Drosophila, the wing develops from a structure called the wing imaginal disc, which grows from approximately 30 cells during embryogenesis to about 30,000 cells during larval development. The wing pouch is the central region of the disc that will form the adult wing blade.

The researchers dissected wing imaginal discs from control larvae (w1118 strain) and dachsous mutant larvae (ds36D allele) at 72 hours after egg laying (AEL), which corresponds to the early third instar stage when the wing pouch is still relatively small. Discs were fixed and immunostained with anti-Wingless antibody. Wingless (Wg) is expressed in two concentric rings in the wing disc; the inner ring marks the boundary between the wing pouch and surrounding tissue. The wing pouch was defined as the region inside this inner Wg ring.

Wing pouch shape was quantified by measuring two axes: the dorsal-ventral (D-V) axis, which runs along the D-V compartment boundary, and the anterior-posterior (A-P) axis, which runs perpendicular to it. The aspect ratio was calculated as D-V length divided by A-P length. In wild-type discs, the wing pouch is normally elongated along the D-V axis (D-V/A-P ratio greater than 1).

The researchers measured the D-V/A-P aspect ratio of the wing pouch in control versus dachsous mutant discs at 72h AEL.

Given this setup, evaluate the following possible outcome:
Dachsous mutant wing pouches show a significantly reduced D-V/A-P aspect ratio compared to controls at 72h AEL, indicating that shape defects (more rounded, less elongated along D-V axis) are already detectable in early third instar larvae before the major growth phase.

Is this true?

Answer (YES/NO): NO